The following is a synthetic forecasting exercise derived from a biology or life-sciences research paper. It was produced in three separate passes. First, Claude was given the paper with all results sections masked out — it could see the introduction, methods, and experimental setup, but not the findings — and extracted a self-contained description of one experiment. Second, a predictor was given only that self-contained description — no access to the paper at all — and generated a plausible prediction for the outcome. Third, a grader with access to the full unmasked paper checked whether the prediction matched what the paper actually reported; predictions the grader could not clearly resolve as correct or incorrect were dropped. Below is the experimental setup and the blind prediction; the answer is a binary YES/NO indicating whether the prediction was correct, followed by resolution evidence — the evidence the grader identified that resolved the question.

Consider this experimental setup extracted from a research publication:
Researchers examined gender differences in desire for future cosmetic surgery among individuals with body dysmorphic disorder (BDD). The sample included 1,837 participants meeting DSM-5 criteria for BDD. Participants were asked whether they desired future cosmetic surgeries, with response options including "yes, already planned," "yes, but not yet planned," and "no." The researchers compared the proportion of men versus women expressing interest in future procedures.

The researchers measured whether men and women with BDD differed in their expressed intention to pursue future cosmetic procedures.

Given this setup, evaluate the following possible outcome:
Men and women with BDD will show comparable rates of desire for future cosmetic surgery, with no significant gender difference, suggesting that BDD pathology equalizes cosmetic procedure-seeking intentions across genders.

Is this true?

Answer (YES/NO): NO